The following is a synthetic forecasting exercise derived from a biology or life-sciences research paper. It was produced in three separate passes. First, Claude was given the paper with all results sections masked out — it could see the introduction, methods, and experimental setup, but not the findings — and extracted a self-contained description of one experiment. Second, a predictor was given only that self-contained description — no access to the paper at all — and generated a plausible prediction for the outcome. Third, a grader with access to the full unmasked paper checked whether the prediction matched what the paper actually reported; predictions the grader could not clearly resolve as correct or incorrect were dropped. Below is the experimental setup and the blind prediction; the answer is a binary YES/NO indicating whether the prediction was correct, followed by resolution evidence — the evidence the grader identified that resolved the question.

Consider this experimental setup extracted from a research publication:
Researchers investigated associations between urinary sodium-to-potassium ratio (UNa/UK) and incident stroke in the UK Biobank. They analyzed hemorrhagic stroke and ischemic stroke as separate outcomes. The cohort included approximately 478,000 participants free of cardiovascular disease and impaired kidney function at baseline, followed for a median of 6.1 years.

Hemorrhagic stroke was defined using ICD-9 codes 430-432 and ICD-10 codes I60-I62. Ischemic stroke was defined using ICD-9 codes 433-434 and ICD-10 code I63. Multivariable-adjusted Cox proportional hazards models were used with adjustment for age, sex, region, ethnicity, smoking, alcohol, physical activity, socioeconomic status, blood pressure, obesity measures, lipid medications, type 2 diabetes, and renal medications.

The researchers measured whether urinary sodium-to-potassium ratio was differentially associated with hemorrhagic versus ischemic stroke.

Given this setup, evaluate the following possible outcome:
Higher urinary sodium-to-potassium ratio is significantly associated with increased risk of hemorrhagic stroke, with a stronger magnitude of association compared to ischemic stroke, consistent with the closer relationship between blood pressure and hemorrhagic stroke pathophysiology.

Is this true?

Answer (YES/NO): NO